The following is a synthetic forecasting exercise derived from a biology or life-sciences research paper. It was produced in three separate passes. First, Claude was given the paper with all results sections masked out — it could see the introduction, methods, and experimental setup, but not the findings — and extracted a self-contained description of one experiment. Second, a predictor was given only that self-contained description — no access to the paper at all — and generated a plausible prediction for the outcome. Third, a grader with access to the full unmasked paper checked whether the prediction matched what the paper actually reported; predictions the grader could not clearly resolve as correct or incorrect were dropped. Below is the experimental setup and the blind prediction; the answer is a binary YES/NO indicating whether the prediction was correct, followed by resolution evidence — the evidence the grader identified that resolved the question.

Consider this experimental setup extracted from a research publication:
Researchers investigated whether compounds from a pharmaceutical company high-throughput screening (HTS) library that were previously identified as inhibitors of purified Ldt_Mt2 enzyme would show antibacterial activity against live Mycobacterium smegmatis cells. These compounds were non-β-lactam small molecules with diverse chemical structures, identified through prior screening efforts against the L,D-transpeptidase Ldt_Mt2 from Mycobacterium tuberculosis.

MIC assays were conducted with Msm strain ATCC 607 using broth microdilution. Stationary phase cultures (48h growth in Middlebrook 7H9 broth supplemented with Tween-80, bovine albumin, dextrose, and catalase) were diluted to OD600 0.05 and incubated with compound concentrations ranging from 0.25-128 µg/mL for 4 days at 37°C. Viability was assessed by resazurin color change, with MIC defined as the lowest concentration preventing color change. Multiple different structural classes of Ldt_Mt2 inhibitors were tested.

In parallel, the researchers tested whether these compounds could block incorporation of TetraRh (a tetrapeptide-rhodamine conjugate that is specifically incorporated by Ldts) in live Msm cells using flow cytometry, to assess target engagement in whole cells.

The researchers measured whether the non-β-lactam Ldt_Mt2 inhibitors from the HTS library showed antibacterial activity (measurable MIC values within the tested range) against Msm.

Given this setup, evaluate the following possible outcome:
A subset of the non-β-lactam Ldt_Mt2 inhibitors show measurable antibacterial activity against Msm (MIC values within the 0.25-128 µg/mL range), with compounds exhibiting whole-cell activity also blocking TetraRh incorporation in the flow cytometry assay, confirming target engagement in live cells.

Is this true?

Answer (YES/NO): NO